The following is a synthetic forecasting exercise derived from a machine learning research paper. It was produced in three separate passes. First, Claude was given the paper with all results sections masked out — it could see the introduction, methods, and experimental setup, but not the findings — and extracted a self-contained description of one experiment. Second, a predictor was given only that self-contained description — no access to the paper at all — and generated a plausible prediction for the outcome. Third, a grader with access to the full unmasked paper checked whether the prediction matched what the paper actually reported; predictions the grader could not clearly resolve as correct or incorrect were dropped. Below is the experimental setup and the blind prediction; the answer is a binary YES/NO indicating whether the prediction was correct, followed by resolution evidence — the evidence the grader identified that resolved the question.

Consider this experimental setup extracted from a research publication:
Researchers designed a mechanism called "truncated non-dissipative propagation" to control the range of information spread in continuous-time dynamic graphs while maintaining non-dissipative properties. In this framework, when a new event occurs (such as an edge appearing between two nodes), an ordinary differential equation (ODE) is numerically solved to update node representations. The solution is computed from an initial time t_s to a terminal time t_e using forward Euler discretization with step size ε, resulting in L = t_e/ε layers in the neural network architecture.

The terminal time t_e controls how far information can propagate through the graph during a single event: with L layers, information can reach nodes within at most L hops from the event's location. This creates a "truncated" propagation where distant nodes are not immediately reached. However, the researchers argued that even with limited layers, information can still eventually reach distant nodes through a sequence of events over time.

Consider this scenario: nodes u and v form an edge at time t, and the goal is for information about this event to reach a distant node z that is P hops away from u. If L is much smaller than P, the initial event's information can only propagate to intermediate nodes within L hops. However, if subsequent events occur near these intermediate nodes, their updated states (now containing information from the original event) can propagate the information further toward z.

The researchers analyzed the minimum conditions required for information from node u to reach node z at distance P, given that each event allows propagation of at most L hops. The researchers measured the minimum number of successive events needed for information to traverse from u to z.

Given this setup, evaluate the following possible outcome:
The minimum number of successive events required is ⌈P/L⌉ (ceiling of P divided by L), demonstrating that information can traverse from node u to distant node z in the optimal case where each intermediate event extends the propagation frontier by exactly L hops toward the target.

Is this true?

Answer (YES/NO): YES